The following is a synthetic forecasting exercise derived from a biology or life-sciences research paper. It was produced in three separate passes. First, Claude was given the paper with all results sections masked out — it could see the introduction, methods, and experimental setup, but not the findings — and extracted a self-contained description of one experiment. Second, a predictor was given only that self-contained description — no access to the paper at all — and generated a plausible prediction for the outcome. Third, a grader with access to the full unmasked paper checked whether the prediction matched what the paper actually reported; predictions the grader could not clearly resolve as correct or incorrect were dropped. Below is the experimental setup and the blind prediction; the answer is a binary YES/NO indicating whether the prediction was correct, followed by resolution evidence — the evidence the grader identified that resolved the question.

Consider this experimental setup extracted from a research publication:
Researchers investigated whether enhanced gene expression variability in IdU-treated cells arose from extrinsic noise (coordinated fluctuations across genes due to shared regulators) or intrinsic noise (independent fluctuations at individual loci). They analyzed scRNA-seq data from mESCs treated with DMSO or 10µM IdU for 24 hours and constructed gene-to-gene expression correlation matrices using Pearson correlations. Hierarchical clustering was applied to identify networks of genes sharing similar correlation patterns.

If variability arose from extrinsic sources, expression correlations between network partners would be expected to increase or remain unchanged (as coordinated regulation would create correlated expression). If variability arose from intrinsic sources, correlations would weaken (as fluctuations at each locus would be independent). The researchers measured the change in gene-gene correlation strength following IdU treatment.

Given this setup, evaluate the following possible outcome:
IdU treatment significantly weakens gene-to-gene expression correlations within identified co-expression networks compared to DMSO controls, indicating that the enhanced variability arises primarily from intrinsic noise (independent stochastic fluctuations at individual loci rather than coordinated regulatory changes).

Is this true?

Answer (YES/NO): YES